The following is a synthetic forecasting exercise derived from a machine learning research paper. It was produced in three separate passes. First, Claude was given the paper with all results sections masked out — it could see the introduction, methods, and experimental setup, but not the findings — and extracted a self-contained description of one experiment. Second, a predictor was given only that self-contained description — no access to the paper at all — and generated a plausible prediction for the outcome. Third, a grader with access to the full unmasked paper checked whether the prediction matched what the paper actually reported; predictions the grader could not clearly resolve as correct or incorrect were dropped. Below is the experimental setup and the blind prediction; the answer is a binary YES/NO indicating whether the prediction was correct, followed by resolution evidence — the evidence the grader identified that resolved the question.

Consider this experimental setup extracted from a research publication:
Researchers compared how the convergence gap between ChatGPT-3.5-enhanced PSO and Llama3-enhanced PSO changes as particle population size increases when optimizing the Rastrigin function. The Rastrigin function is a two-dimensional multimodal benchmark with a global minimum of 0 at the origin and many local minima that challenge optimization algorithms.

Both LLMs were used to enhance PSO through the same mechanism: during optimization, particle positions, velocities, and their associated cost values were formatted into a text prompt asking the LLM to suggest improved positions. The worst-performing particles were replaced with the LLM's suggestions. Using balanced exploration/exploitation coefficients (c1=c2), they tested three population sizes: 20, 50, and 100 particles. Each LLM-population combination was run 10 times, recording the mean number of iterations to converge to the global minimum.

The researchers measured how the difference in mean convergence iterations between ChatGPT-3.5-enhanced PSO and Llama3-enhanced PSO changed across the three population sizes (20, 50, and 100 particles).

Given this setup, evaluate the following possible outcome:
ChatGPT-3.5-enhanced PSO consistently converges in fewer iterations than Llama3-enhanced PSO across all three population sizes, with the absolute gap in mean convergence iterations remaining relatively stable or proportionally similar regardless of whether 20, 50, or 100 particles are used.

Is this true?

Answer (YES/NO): NO